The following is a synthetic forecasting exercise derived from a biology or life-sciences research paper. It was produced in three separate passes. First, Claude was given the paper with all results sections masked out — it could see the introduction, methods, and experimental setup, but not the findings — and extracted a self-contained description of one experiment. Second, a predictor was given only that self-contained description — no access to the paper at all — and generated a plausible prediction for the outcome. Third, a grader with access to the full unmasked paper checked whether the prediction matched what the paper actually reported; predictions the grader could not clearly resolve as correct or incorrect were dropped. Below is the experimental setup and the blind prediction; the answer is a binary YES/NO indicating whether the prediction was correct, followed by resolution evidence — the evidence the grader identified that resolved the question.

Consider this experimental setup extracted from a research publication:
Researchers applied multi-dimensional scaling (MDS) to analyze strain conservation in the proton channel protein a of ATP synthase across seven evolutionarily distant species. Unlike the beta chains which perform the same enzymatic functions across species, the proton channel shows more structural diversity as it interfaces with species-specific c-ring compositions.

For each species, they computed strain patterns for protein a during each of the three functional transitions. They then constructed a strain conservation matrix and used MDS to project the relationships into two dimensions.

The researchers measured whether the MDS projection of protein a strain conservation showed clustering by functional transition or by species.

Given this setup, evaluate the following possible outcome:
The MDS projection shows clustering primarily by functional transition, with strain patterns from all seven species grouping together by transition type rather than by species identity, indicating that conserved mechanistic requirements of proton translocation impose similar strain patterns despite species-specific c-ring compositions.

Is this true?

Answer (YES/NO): NO